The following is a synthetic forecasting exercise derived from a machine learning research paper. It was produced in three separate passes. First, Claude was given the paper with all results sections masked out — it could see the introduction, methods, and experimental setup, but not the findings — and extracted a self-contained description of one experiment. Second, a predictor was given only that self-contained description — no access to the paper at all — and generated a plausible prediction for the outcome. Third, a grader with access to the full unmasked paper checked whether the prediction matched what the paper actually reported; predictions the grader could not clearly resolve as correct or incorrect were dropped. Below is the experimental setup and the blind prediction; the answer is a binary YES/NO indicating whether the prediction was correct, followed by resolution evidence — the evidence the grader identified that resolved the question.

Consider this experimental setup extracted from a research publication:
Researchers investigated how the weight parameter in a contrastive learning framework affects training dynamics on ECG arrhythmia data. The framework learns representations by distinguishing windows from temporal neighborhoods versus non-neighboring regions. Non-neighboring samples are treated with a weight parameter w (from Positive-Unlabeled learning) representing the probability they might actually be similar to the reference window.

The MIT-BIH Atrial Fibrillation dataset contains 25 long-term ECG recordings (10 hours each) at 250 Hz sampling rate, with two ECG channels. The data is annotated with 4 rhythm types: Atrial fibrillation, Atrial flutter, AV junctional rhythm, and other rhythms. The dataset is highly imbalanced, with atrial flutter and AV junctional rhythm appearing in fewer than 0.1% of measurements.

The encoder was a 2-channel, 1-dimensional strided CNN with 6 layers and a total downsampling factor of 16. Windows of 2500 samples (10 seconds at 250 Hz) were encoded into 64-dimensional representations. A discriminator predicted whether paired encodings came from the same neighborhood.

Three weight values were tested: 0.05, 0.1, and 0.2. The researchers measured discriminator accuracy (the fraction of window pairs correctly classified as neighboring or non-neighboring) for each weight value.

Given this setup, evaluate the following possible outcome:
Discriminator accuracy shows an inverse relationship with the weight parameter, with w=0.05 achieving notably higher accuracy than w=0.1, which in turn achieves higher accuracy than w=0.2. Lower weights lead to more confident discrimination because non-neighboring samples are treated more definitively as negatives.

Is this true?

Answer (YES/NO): YES